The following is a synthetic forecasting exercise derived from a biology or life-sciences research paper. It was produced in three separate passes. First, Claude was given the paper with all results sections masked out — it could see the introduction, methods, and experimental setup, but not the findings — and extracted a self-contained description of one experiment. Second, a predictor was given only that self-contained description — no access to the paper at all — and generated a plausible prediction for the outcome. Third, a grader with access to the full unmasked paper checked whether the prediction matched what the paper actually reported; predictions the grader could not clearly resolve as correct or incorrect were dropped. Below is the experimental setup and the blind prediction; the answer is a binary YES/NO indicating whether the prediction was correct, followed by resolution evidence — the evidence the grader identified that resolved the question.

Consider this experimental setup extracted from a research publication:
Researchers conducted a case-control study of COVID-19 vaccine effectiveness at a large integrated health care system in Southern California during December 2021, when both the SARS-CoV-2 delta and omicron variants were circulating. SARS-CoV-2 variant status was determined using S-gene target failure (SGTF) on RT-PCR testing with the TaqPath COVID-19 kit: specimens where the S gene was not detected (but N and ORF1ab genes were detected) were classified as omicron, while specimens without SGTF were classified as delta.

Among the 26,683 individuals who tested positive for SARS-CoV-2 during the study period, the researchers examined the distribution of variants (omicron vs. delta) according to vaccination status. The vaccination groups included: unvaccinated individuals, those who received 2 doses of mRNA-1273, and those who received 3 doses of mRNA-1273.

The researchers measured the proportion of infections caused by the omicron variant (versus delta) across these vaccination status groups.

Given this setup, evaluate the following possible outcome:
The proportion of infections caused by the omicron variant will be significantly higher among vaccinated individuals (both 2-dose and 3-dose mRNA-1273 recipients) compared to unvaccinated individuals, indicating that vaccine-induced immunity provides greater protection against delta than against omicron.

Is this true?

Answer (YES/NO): YES